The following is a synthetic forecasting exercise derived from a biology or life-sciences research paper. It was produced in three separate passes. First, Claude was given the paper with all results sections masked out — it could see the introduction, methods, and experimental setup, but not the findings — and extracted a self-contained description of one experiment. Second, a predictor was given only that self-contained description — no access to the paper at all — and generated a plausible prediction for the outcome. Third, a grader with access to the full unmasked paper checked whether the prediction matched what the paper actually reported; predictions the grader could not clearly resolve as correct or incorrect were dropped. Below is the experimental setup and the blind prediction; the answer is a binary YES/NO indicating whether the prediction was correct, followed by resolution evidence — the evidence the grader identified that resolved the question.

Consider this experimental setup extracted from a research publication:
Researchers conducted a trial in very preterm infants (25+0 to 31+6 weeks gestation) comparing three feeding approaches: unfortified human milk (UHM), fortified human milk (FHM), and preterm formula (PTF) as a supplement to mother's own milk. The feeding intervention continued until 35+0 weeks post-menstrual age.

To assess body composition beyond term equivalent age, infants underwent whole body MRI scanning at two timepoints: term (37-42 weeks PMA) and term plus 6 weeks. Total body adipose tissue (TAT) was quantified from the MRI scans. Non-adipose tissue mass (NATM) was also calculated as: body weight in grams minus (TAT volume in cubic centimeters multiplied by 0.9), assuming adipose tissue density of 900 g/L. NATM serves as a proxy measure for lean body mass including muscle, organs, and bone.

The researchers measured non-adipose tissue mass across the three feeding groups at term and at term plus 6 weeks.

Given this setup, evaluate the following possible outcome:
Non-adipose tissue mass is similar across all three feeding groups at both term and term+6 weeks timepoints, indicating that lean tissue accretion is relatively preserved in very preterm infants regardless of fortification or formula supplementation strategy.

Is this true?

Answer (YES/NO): YES